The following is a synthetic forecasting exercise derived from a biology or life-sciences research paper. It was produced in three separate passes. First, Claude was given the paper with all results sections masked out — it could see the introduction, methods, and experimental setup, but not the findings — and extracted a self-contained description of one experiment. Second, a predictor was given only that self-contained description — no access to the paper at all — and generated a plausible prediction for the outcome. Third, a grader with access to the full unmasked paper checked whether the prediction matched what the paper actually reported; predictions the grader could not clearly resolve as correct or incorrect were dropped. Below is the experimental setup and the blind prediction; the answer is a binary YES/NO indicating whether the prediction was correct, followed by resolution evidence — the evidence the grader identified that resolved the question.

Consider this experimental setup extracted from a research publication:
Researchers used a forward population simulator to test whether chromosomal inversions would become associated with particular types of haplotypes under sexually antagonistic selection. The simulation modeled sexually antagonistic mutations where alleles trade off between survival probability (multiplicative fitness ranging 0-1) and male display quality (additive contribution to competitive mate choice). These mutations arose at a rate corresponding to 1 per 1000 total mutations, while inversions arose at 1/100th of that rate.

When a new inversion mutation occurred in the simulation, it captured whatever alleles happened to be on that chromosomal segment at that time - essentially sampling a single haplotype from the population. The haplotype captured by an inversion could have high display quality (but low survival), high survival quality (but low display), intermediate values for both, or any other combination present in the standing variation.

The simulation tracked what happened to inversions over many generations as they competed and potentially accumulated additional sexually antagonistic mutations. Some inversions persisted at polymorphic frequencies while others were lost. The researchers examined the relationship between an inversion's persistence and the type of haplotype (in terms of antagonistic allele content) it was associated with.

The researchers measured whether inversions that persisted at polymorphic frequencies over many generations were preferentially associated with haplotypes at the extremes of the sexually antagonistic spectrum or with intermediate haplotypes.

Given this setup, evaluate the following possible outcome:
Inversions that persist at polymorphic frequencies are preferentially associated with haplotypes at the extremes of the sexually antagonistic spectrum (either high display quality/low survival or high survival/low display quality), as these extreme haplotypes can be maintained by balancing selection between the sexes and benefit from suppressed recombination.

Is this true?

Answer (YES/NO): YES